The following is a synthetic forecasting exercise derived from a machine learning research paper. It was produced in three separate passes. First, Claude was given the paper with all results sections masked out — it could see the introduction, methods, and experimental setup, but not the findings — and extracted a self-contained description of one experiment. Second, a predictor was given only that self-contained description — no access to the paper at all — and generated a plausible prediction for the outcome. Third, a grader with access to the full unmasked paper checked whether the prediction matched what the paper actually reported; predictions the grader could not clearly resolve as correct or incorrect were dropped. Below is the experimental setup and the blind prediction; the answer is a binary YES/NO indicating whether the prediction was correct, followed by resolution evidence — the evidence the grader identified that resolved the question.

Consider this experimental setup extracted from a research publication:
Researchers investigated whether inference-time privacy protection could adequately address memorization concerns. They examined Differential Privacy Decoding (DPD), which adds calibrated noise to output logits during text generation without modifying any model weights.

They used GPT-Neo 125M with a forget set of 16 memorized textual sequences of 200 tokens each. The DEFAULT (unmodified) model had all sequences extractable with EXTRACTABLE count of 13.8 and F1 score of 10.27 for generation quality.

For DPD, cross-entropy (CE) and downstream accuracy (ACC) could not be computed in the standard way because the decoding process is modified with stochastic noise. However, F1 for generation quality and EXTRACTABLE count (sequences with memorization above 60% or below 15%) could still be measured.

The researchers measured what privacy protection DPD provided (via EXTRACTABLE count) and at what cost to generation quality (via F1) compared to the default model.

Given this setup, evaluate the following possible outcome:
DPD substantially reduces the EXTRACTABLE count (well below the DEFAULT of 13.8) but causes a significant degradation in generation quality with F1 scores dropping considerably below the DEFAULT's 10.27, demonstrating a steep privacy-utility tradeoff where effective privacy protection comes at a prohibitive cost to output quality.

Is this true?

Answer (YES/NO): NO